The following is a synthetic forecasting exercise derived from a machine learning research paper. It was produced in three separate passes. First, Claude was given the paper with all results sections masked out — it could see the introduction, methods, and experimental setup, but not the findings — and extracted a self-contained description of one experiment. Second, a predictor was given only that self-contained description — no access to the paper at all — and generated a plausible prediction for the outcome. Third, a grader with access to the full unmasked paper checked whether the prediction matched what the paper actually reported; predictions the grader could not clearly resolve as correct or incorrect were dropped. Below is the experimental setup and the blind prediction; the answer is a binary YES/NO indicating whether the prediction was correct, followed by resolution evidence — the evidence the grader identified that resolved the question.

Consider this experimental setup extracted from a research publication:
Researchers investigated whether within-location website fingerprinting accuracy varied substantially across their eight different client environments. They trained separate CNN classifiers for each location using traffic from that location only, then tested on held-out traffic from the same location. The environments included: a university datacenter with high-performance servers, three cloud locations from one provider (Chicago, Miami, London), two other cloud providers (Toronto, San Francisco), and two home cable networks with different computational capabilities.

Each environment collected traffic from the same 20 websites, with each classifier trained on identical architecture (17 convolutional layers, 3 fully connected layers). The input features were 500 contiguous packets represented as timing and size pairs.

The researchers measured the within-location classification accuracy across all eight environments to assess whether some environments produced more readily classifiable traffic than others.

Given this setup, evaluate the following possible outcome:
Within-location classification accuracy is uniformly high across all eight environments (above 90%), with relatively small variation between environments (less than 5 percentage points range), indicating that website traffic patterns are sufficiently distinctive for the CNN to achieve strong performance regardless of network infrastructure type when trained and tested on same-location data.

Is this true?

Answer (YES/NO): NO